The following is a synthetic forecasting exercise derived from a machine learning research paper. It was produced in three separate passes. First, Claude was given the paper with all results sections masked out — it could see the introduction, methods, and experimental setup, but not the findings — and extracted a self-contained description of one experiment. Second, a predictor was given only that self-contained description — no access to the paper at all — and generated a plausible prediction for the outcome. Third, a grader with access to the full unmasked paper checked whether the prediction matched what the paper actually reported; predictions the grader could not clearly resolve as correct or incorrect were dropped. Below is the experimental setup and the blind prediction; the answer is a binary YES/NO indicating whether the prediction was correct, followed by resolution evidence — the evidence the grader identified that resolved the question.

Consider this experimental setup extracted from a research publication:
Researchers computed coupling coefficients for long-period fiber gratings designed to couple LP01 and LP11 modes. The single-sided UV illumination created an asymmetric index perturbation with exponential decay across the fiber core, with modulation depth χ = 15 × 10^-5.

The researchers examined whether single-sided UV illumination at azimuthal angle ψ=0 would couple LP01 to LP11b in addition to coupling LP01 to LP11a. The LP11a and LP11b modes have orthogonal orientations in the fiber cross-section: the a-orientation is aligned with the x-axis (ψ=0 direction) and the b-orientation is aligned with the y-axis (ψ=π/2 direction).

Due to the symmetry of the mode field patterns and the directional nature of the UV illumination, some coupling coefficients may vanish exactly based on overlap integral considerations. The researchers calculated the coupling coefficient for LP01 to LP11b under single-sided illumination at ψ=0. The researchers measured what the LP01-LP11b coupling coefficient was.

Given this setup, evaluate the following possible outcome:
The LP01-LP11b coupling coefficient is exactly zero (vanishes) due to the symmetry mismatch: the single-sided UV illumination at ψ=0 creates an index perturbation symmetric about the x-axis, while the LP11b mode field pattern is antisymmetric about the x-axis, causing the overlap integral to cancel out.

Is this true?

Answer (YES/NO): YES